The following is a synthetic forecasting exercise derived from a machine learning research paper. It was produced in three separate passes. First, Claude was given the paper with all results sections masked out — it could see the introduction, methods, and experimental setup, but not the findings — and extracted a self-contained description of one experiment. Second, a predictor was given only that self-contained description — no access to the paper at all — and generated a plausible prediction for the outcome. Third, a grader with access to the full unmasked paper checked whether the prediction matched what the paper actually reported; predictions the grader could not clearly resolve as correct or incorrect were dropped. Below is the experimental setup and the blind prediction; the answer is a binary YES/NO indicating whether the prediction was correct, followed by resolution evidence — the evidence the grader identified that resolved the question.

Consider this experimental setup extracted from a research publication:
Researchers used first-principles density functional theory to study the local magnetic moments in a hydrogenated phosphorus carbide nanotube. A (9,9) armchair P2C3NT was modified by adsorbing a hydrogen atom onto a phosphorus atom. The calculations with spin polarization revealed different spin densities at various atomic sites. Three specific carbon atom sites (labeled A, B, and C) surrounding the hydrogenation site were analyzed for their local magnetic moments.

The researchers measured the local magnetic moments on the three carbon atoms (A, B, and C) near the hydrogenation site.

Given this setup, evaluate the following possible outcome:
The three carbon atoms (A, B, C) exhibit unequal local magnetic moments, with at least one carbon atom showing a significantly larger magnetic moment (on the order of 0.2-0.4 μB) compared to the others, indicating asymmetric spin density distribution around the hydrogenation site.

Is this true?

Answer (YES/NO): NO